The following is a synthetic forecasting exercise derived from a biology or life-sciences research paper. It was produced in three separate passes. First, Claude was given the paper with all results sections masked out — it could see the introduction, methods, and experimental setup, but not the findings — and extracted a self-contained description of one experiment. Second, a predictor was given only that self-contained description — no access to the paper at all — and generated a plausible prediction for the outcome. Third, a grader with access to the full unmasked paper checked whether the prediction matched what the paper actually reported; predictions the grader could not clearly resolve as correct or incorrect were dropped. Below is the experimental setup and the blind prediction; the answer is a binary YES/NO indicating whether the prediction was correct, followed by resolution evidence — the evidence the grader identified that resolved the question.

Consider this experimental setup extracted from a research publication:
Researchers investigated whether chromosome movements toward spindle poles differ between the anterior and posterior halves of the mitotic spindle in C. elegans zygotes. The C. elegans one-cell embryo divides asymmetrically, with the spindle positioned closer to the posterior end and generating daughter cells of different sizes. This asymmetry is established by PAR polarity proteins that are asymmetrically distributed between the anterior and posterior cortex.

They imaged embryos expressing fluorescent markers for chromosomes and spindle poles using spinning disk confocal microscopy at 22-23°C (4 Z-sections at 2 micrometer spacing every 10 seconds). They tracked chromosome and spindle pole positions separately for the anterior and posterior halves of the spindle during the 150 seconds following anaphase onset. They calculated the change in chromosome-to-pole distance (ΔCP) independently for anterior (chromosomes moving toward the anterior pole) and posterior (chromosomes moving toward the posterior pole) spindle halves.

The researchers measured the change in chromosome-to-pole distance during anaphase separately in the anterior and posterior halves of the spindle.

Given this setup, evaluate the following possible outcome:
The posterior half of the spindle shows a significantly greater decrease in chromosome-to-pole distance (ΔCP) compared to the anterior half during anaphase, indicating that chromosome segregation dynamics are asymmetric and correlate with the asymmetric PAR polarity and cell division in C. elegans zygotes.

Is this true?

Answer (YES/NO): NO